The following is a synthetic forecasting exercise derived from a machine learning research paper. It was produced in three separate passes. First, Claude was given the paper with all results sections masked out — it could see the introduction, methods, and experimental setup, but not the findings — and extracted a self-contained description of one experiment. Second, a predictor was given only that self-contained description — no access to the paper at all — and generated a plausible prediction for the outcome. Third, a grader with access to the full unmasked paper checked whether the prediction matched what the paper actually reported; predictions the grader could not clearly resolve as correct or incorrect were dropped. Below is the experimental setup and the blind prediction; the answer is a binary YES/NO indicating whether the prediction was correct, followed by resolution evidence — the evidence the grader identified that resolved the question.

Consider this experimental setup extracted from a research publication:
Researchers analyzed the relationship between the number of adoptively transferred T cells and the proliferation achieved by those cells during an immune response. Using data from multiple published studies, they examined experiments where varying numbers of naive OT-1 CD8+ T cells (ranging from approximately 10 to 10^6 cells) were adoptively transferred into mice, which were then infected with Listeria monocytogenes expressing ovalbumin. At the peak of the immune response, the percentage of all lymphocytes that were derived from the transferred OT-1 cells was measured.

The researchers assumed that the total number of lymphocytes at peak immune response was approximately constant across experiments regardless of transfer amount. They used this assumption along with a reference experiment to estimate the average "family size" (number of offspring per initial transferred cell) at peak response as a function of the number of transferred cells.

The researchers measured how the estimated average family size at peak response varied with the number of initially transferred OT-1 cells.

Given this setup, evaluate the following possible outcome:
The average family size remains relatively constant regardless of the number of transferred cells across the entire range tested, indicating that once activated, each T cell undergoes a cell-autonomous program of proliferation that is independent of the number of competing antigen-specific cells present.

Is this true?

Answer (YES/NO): NO